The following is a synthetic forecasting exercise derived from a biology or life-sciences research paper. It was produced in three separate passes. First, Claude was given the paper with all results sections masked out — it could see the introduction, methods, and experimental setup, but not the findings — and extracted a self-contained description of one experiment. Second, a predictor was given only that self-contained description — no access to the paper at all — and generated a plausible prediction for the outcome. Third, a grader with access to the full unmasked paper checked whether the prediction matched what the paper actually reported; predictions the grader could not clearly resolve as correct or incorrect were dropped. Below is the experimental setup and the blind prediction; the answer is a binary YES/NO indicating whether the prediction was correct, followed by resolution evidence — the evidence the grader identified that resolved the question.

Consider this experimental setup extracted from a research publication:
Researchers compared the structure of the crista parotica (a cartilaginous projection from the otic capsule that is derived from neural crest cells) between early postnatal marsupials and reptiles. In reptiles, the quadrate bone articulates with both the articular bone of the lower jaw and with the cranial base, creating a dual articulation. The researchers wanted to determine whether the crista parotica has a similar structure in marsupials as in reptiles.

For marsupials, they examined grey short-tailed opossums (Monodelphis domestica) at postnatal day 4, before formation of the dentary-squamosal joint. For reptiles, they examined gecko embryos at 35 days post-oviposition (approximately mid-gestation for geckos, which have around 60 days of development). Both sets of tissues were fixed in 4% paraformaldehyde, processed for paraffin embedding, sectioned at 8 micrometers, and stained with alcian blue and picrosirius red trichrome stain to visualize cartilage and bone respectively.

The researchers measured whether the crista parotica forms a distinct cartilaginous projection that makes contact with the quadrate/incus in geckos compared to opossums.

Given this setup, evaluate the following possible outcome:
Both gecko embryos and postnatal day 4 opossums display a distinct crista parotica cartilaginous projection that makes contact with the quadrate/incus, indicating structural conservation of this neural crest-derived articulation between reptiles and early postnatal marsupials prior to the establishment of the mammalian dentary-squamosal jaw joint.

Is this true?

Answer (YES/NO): NO